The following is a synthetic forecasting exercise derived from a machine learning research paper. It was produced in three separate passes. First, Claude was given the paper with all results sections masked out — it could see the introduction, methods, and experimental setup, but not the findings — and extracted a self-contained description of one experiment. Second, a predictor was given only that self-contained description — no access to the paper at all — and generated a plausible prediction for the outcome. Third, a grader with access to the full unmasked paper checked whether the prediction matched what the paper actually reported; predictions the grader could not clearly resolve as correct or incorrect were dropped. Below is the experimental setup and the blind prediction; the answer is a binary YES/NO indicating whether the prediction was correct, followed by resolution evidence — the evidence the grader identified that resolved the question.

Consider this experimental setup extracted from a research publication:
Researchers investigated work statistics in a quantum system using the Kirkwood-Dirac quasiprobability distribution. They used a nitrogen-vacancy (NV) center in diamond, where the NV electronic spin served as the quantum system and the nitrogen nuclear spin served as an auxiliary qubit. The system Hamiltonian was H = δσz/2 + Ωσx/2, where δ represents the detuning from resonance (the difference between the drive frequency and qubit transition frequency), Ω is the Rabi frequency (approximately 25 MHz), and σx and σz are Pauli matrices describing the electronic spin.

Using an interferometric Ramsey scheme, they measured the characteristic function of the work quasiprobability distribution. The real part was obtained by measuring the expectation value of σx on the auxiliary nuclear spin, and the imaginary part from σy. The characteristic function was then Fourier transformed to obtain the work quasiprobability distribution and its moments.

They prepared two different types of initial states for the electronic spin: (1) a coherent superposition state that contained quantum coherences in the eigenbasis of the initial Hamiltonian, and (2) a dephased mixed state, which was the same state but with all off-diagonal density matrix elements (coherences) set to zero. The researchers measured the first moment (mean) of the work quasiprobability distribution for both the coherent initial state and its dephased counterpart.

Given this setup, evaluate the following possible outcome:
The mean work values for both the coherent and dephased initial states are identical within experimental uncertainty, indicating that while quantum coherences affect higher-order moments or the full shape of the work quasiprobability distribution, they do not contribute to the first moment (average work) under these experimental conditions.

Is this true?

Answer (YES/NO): NO